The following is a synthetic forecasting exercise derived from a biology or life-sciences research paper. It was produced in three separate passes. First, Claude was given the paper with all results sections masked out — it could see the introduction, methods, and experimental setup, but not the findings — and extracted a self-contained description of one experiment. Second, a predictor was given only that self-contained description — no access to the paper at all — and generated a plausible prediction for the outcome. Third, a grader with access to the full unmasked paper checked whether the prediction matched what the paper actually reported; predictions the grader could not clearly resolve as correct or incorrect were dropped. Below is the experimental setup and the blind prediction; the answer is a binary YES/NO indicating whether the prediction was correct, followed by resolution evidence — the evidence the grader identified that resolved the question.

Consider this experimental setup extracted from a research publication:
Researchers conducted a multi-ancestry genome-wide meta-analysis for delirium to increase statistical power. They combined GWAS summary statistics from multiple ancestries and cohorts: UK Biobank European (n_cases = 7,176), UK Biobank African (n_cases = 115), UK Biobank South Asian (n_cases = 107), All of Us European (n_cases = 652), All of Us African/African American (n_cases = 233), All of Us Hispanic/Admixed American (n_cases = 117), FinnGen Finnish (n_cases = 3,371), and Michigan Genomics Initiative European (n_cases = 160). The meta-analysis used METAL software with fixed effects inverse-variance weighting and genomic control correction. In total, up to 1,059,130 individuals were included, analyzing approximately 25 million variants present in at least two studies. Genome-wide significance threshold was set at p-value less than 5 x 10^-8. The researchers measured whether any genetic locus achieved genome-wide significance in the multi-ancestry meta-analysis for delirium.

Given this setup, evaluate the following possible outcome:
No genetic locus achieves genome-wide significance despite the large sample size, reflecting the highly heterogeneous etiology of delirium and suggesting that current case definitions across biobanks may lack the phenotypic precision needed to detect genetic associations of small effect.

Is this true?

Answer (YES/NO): NO